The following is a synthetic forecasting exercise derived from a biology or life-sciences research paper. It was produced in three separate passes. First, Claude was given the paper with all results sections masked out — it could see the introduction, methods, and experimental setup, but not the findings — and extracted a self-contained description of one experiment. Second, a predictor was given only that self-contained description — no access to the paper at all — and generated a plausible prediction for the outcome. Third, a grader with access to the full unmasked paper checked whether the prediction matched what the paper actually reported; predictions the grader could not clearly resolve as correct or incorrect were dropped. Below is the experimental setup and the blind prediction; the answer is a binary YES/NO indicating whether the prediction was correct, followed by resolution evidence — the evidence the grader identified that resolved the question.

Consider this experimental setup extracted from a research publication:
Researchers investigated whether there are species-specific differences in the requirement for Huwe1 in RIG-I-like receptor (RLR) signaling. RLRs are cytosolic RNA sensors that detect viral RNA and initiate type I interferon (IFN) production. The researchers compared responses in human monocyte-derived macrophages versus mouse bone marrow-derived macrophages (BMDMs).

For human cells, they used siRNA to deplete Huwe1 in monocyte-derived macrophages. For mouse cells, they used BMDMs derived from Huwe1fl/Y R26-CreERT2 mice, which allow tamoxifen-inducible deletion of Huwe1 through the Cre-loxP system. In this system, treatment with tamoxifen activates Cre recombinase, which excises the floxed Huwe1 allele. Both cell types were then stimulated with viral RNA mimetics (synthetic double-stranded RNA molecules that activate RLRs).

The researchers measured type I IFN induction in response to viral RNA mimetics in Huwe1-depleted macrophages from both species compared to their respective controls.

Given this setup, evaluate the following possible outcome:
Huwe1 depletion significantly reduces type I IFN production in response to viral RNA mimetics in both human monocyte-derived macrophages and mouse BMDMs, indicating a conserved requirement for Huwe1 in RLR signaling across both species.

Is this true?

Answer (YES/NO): NO